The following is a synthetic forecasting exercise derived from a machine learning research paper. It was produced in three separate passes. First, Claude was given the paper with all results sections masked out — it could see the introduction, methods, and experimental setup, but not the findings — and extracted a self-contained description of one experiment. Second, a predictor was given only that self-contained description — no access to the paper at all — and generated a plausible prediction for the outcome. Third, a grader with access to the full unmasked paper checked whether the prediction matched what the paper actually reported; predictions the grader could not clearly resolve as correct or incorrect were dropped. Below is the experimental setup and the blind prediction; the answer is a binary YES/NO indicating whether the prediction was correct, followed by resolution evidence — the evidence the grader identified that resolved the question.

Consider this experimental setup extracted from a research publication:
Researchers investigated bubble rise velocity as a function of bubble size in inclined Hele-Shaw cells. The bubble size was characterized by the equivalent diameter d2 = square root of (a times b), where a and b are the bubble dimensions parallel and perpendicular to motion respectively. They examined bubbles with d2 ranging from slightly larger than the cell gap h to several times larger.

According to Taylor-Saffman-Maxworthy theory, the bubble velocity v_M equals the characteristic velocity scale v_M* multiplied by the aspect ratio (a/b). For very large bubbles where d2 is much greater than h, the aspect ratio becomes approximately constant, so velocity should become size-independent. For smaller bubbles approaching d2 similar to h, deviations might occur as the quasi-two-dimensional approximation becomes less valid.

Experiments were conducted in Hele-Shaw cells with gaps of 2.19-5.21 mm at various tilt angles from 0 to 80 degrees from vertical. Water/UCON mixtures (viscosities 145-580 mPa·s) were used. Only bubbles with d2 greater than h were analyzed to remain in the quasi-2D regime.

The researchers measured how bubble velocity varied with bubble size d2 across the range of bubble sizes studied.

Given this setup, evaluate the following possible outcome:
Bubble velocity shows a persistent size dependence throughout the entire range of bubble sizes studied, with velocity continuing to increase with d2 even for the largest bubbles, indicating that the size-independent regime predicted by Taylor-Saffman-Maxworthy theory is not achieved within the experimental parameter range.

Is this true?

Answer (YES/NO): NO